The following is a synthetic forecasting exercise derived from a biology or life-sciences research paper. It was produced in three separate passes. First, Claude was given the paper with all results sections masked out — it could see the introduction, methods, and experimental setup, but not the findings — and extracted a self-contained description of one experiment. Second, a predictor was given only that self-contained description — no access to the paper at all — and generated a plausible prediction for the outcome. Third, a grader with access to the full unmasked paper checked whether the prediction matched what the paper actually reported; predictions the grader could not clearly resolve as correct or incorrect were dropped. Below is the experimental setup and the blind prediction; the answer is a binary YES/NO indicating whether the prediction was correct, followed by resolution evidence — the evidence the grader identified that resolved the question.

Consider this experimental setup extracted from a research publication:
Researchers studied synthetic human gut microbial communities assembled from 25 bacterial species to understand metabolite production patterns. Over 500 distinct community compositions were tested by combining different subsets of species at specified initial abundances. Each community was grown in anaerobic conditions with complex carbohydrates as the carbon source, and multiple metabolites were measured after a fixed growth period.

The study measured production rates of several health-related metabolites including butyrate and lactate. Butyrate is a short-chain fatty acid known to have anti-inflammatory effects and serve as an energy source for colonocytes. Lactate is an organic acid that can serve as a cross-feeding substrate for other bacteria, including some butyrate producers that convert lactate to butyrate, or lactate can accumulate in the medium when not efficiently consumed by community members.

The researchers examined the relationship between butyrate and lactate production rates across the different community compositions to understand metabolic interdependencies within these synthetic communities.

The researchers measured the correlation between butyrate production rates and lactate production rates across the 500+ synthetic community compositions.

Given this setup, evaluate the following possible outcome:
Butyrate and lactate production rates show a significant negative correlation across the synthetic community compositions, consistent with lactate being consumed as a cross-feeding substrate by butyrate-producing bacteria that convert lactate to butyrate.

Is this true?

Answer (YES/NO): NO